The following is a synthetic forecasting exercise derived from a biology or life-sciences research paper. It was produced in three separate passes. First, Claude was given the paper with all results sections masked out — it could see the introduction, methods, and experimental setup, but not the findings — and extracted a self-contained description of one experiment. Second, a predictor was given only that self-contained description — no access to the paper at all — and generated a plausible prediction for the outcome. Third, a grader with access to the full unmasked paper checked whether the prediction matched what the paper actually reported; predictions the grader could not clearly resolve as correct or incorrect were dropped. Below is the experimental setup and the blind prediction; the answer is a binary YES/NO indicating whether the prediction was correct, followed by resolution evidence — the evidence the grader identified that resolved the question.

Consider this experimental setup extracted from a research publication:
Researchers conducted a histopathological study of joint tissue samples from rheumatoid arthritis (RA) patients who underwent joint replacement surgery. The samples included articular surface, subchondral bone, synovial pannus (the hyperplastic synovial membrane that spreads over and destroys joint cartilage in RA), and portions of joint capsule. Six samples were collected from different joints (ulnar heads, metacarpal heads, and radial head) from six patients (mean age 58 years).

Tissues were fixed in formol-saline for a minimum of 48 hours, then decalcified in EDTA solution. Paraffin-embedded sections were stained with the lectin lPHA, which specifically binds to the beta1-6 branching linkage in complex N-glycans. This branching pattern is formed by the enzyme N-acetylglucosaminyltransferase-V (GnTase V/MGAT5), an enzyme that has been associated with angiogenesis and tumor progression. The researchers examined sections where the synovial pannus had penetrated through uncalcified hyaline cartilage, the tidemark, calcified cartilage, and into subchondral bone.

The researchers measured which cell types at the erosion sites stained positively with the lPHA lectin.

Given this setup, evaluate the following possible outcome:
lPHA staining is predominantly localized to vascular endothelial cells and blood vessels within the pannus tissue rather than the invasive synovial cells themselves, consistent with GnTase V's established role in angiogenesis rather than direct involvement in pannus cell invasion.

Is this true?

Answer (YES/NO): NO